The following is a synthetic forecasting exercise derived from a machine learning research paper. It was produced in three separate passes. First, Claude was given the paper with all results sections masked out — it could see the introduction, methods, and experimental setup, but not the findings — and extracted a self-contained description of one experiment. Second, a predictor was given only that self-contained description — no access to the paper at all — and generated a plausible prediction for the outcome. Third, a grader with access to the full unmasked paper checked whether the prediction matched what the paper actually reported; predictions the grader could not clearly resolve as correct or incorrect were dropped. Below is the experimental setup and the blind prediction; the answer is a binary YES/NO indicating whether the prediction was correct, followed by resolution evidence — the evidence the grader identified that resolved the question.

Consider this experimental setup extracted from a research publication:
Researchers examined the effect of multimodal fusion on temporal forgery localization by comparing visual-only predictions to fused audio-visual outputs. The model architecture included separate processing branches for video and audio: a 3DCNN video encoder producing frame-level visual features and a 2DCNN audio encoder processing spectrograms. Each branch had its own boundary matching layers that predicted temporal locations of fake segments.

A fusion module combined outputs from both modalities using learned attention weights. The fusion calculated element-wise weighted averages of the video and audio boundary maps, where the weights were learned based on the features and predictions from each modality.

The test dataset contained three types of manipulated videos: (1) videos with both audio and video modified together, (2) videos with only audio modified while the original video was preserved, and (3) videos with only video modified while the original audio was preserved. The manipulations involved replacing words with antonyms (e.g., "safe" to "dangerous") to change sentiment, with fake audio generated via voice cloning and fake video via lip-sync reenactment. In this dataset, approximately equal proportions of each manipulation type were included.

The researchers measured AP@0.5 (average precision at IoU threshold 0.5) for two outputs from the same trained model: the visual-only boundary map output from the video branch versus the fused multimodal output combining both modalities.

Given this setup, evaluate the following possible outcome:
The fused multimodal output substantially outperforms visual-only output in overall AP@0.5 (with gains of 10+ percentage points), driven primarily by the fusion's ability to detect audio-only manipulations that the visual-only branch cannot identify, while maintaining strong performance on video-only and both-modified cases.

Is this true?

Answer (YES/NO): YES